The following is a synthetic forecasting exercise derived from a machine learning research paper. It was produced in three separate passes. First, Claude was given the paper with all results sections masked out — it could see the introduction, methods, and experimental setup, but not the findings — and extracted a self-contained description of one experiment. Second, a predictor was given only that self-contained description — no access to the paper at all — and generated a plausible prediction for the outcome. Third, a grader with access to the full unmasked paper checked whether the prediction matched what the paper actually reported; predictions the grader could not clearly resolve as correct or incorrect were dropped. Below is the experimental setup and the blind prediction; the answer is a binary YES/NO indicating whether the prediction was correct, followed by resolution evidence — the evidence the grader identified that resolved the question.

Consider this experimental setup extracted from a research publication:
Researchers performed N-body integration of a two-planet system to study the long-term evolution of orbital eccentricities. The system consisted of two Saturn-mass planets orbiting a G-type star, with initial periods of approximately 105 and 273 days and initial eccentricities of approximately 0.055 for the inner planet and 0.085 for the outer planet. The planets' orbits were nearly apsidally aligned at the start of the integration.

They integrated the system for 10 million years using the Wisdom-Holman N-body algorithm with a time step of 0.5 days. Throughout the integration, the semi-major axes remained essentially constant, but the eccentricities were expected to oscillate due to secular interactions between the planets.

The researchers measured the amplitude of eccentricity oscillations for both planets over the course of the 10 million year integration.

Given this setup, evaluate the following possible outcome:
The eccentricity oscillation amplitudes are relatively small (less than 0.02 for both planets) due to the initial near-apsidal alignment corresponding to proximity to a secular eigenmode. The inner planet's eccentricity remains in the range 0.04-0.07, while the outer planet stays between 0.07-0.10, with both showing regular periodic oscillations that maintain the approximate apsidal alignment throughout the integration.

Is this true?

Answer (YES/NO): NO